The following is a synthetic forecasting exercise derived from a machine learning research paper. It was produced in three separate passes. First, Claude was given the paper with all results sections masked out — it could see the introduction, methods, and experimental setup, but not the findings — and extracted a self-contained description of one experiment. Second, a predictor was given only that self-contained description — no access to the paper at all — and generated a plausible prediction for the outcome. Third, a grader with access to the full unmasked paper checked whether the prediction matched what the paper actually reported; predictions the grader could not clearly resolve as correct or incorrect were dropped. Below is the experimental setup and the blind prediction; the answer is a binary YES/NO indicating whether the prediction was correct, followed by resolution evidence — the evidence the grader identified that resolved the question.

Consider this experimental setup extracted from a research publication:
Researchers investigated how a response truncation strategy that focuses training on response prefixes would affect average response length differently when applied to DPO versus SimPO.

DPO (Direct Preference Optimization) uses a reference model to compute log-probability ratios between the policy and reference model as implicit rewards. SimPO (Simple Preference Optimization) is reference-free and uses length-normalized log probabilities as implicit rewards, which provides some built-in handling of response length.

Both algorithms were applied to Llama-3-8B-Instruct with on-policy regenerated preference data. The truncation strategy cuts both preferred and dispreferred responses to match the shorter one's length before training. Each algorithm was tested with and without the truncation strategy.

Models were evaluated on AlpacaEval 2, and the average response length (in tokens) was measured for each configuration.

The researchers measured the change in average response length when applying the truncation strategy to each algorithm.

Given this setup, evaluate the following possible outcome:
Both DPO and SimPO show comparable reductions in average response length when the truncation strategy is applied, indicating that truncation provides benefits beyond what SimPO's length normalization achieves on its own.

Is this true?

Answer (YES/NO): NO